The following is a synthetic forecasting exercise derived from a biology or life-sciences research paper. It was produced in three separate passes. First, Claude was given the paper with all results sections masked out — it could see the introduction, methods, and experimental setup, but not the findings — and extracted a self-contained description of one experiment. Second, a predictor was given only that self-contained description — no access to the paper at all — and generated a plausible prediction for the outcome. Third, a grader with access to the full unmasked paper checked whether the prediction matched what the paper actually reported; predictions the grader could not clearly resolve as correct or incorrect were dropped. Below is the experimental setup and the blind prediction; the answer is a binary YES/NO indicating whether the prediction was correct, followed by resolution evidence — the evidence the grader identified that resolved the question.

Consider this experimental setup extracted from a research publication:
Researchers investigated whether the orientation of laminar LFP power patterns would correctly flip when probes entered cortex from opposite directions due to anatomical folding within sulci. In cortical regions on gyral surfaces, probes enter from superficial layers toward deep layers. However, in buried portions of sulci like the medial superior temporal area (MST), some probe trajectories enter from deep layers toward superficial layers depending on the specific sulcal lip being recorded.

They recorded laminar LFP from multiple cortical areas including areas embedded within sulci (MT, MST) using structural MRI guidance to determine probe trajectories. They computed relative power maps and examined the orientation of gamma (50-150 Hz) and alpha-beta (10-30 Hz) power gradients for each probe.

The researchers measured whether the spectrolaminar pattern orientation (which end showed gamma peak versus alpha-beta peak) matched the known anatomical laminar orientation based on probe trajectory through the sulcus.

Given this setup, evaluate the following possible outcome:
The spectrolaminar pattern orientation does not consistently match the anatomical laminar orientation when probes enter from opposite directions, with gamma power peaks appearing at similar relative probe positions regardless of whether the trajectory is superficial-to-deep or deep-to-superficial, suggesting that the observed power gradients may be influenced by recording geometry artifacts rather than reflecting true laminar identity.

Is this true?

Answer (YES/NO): NO